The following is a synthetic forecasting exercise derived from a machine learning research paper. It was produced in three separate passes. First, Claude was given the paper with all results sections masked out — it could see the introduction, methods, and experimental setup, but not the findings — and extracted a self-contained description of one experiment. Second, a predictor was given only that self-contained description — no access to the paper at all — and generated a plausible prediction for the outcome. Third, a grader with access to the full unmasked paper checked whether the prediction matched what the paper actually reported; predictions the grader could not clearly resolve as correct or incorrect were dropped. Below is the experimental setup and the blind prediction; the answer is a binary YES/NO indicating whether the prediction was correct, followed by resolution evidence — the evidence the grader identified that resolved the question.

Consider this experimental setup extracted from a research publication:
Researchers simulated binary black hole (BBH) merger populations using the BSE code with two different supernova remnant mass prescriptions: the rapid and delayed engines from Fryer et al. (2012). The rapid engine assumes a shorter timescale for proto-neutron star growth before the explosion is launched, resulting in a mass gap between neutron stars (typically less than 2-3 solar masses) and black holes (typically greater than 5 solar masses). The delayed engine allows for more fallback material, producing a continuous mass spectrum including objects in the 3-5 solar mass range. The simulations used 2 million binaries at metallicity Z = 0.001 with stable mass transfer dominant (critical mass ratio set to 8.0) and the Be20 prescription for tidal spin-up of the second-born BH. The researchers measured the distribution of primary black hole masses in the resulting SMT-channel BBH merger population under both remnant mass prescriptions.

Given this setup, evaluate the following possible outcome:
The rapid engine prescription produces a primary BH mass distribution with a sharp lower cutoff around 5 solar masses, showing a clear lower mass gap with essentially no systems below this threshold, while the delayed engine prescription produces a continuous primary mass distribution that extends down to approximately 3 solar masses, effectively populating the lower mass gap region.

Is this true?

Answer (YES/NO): NO